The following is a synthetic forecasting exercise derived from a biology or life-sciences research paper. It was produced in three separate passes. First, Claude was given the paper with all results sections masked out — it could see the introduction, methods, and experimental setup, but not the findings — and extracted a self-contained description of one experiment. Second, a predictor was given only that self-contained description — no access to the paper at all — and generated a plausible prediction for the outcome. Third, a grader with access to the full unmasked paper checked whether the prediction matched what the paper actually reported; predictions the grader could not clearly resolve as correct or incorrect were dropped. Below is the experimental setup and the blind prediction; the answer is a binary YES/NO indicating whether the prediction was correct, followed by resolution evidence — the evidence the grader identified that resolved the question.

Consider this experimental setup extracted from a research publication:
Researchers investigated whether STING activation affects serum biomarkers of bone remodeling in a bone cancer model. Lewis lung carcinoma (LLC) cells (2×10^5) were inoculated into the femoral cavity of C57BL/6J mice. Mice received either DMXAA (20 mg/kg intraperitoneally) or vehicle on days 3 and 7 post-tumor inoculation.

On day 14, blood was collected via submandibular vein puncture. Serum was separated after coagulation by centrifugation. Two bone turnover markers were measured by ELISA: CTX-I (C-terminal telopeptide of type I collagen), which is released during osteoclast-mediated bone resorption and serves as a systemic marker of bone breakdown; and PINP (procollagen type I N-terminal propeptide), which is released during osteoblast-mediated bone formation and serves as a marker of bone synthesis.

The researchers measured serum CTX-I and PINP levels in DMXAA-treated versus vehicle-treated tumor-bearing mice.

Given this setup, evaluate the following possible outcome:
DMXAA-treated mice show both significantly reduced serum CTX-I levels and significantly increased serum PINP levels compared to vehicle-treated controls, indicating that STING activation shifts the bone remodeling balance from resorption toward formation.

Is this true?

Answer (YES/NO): NO